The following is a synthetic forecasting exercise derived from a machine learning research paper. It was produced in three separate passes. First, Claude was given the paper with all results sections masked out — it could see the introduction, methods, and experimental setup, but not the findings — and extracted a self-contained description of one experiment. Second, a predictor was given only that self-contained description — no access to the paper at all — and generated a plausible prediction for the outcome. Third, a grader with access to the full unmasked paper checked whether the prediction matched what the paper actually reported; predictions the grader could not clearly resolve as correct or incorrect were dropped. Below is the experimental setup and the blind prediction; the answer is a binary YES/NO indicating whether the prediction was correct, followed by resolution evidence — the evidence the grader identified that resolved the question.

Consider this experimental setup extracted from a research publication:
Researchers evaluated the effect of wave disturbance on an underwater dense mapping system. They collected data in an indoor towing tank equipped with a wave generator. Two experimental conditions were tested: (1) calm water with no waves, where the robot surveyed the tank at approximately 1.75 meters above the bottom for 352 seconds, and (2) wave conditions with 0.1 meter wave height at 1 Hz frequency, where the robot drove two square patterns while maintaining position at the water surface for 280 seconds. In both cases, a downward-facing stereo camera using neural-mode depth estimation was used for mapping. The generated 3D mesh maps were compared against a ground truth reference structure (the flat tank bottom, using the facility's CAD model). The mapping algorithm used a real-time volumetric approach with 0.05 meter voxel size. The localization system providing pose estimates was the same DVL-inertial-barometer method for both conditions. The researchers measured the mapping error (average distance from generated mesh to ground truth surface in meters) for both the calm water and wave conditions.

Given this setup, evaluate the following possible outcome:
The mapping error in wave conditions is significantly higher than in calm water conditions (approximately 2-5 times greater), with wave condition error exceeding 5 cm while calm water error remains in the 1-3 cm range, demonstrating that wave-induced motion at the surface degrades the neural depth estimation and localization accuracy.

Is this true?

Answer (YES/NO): NO